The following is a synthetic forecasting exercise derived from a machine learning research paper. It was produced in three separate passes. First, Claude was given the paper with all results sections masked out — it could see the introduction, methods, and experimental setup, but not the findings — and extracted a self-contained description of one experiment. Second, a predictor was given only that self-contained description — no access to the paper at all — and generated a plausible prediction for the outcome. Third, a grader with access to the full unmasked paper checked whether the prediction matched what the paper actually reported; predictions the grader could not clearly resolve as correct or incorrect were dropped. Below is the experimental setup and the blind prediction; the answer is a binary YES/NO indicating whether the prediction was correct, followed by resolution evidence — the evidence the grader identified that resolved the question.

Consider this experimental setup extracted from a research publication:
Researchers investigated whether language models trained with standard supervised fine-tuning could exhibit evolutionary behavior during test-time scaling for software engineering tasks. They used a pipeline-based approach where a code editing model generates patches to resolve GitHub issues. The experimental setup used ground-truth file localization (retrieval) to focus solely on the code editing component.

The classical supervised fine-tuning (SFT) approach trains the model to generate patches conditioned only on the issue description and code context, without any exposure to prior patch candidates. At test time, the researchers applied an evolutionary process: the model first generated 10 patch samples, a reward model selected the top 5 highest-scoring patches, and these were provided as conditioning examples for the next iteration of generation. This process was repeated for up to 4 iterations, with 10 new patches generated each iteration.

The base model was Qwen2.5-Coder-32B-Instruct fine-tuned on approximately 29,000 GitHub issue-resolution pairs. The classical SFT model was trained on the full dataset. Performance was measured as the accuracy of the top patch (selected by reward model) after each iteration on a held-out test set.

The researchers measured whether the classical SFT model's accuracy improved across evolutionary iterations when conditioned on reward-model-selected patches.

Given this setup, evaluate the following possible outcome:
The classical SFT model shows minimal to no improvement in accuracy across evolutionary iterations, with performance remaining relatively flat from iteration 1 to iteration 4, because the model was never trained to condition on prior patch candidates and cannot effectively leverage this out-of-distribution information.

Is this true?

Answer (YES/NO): YES